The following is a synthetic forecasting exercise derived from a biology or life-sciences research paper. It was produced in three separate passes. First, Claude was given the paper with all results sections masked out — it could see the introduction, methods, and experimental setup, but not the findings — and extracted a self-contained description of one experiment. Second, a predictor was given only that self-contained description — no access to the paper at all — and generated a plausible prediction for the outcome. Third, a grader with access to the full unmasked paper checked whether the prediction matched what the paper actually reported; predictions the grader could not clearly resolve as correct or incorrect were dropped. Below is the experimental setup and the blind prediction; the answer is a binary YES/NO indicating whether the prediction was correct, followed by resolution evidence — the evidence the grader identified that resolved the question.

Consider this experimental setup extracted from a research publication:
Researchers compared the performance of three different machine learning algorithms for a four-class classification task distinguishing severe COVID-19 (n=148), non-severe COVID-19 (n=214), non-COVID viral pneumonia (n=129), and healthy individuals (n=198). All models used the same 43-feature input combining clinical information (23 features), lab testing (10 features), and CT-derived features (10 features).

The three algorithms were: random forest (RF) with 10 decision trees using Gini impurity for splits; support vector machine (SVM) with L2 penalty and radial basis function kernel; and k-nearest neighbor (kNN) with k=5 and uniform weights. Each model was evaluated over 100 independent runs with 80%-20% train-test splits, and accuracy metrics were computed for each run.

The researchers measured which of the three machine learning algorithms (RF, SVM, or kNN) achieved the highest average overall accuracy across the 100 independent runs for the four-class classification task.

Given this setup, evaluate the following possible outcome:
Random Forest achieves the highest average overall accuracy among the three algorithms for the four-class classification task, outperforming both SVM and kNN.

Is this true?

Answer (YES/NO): NO